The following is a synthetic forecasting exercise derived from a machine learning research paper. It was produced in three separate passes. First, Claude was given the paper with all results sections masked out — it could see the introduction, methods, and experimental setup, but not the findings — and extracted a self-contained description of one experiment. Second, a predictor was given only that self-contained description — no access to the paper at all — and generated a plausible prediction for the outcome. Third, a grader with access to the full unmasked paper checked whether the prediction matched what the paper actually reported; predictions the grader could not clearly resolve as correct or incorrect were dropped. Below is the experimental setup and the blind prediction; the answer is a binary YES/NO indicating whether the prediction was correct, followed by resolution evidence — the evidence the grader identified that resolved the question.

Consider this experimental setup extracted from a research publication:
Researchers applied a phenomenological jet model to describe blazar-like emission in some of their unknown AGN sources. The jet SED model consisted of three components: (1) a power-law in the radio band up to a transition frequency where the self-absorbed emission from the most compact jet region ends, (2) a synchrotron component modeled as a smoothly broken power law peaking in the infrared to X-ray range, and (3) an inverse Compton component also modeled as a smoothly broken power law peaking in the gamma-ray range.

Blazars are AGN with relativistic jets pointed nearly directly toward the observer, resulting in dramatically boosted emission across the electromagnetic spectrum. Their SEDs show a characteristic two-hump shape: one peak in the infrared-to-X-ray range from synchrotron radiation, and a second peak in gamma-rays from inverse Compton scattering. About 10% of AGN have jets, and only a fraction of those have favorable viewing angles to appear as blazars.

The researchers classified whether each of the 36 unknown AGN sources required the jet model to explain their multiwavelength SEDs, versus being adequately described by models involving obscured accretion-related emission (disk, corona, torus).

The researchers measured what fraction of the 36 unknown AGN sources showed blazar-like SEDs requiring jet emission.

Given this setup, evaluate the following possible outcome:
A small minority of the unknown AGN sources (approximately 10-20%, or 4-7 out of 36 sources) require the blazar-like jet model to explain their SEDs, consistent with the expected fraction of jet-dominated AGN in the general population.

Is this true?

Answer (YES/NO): YES